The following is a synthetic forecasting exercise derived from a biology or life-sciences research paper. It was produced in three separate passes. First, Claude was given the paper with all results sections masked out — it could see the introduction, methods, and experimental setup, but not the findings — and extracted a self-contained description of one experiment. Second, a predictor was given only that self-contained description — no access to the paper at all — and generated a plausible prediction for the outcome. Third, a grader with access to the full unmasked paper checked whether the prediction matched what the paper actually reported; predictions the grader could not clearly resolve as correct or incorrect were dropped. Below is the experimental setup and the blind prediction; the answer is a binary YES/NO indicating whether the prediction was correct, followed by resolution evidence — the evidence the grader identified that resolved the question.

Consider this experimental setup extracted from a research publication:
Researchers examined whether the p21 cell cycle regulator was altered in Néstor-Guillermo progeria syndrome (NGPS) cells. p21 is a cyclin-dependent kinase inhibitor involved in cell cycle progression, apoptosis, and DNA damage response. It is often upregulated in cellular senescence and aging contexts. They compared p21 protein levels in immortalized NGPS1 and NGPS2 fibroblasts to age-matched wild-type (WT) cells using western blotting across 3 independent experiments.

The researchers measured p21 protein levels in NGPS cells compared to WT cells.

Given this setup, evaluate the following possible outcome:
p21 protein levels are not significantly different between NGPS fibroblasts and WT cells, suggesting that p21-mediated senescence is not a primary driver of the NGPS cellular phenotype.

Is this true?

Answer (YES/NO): NO